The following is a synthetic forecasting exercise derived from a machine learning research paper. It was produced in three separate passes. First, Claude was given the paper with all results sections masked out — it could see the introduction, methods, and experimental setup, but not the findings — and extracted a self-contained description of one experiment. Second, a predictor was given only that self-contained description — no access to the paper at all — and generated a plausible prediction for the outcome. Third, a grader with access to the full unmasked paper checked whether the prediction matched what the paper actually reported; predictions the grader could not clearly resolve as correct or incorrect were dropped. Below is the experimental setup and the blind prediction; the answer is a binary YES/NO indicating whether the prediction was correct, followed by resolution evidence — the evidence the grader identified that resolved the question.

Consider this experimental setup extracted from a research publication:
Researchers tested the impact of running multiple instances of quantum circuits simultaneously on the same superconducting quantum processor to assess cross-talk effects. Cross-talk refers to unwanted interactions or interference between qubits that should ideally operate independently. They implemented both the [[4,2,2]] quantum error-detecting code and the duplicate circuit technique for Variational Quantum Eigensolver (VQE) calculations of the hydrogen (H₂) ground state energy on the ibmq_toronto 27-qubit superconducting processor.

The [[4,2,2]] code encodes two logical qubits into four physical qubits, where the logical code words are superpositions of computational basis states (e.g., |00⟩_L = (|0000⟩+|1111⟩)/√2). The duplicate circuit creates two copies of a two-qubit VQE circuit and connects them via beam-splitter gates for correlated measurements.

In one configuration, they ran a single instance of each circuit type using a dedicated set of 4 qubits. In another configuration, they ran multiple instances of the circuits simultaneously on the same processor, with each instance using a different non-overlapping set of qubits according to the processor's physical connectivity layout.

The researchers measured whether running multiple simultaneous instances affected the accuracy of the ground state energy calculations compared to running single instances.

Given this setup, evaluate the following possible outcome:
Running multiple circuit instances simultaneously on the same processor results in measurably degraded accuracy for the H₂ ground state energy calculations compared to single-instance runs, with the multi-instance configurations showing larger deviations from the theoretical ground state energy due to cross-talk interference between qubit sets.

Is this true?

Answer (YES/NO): YES